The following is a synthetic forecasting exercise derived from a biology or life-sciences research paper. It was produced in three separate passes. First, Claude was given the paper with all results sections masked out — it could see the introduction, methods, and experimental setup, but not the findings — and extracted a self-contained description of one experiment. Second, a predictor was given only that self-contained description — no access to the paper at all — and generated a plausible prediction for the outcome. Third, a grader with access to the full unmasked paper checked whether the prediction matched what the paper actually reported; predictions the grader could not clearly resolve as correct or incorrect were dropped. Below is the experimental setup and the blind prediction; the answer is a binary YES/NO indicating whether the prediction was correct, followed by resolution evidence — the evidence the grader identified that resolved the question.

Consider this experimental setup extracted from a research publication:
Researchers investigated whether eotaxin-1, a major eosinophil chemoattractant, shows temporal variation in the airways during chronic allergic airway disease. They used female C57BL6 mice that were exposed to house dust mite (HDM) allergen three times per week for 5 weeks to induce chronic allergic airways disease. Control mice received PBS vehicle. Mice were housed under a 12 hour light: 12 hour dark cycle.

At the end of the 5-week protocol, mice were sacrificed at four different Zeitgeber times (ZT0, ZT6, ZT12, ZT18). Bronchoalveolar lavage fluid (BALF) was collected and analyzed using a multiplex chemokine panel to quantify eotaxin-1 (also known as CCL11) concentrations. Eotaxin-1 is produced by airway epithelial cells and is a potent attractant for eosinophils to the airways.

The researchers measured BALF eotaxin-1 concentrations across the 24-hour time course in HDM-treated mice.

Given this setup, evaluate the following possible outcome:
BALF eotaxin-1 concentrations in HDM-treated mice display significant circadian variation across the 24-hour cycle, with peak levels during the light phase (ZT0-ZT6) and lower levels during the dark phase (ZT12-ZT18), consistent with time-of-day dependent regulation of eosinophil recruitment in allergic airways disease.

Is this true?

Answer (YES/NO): NO